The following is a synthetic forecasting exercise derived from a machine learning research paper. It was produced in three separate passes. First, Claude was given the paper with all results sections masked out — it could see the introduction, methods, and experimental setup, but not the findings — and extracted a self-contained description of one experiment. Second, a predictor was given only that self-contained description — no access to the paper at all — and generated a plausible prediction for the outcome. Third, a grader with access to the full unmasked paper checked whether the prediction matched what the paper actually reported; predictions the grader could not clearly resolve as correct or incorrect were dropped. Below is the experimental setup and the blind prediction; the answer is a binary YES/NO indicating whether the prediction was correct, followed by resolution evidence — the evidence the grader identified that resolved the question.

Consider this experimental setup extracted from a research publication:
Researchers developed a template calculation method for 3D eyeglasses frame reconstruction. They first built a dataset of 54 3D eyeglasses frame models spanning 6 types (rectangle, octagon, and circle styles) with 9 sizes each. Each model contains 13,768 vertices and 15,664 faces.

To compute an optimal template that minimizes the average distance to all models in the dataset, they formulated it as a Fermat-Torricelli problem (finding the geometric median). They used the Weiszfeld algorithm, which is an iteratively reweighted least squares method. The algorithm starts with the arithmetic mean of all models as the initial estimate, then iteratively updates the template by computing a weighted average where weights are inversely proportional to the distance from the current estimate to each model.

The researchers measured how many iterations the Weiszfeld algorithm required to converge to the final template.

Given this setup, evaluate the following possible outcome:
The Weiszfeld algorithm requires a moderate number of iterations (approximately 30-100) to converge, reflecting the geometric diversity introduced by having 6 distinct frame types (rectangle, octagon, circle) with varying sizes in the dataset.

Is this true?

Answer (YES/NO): YES